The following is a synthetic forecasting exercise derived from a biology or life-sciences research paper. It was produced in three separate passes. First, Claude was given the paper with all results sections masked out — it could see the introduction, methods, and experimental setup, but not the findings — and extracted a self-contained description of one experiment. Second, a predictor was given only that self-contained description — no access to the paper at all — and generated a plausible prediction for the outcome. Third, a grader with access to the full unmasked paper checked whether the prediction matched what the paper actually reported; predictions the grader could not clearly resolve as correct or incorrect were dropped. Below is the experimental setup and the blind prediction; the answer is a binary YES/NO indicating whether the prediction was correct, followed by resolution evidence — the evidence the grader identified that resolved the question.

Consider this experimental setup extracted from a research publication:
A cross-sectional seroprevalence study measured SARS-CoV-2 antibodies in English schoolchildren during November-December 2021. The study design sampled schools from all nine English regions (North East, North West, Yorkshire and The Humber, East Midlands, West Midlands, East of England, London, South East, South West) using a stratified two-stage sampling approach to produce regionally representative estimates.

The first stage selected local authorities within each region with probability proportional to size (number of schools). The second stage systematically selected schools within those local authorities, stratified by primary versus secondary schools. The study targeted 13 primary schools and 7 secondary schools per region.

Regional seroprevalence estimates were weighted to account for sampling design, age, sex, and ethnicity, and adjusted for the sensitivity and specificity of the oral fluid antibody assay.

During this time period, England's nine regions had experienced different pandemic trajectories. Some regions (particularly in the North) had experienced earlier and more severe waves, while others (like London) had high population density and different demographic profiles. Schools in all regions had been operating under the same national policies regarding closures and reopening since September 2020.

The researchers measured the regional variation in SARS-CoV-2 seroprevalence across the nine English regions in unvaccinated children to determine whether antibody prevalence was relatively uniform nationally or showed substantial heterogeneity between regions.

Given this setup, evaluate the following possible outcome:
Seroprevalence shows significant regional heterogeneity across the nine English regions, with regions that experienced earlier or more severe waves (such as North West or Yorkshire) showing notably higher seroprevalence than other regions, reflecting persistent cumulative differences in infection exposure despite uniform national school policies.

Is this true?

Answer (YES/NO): YES